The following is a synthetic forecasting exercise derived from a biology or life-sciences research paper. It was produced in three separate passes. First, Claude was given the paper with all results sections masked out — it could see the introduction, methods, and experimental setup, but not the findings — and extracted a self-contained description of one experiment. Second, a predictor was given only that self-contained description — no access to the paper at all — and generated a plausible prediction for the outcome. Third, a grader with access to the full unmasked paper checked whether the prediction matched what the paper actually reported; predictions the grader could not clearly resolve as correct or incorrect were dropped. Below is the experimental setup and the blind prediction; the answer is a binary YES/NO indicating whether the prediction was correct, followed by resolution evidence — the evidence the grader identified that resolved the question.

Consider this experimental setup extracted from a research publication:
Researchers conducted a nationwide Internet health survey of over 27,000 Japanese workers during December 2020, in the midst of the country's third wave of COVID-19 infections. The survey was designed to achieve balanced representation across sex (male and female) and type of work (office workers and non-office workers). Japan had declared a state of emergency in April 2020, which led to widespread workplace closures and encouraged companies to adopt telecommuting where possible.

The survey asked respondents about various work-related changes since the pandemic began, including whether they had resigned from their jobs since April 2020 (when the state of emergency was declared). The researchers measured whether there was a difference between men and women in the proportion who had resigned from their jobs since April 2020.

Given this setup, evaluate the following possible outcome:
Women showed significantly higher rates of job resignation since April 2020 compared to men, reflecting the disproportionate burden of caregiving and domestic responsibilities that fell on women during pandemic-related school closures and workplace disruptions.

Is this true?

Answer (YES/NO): NO